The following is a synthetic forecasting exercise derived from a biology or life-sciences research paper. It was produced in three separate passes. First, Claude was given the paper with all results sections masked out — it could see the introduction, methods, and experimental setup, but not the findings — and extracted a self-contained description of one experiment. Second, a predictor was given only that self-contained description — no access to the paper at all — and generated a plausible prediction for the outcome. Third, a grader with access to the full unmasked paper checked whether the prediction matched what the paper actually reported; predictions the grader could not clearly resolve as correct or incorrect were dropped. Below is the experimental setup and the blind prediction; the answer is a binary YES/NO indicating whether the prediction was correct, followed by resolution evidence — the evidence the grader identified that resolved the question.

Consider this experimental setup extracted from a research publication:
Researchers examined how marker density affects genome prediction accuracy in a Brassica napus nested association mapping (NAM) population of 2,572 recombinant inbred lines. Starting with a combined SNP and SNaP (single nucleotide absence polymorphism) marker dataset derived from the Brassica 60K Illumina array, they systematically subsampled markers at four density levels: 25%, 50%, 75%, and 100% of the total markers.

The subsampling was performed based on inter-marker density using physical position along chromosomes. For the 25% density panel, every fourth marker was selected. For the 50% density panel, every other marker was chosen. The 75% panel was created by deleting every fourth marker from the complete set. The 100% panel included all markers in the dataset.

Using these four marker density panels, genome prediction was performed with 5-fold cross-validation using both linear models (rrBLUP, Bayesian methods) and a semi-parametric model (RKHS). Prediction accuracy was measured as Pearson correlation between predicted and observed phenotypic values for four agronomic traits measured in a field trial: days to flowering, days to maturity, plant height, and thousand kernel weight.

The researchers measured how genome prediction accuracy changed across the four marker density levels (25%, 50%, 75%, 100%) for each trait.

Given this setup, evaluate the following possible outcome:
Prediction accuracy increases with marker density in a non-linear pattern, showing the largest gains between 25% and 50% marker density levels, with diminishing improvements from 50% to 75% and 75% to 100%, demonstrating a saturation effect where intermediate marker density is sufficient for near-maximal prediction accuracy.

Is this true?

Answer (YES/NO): NO